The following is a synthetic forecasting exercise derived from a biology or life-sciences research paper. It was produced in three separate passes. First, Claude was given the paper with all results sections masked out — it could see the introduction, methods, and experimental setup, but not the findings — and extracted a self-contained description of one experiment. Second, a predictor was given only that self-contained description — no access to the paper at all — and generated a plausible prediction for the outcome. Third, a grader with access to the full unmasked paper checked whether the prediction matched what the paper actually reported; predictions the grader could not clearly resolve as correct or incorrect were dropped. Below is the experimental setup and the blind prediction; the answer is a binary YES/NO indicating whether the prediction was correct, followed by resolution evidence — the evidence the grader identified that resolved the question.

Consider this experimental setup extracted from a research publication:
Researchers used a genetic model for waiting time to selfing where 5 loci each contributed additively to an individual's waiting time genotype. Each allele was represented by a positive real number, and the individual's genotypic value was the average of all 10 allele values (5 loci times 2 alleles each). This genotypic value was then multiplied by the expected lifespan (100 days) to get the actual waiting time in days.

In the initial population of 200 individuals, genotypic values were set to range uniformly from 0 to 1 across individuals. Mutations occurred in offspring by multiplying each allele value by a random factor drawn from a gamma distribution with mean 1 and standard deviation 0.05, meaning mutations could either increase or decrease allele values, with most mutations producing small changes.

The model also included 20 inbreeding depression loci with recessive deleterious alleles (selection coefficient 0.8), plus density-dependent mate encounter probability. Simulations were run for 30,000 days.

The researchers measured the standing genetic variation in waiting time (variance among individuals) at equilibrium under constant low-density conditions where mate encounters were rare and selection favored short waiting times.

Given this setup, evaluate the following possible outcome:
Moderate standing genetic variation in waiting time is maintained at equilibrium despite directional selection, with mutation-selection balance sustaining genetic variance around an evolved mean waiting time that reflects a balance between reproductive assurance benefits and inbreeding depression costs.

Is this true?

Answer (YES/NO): NO